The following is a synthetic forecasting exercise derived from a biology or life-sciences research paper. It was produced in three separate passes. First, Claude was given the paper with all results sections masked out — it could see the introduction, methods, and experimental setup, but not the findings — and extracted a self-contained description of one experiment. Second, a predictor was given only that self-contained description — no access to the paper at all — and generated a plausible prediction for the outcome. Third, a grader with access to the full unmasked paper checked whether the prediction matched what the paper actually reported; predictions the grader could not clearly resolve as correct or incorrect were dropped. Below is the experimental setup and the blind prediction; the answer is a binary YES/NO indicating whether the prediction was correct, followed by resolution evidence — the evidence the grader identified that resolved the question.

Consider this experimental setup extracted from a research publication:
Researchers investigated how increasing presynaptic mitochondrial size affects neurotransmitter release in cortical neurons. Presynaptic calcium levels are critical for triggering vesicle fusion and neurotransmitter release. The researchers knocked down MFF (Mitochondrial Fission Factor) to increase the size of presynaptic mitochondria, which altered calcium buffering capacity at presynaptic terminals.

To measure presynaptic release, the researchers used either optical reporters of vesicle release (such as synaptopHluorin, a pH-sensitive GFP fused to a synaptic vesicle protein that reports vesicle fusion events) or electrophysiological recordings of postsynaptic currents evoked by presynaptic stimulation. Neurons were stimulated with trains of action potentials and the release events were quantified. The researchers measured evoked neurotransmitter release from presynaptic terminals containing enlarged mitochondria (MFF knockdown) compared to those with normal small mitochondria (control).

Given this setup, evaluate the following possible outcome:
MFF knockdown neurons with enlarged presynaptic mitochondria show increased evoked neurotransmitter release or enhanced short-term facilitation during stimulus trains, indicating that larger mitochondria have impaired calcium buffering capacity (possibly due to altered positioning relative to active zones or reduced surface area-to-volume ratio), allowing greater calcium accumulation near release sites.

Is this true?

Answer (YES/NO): NO